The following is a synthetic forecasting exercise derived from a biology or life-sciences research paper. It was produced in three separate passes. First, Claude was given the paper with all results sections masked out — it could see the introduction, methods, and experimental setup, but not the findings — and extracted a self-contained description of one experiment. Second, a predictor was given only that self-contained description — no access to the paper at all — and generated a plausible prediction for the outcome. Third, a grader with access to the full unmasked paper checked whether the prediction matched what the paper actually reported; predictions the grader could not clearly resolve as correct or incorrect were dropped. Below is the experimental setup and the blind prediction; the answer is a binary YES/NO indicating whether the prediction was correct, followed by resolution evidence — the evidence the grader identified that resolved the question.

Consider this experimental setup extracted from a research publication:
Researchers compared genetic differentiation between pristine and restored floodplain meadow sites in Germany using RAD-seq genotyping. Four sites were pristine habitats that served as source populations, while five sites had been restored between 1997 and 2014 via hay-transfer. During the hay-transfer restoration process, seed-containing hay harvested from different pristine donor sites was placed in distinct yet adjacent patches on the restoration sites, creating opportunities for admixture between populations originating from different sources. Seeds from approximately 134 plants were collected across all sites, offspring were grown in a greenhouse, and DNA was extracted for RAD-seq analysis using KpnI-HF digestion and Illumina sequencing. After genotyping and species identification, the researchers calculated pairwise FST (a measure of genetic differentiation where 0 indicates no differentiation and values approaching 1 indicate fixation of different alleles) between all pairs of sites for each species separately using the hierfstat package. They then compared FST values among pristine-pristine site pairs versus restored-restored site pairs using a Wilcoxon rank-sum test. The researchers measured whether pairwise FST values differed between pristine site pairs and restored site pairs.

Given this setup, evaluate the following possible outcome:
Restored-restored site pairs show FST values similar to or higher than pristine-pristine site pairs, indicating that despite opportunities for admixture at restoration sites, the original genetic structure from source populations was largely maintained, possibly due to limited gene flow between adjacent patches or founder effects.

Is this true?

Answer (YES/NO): NO